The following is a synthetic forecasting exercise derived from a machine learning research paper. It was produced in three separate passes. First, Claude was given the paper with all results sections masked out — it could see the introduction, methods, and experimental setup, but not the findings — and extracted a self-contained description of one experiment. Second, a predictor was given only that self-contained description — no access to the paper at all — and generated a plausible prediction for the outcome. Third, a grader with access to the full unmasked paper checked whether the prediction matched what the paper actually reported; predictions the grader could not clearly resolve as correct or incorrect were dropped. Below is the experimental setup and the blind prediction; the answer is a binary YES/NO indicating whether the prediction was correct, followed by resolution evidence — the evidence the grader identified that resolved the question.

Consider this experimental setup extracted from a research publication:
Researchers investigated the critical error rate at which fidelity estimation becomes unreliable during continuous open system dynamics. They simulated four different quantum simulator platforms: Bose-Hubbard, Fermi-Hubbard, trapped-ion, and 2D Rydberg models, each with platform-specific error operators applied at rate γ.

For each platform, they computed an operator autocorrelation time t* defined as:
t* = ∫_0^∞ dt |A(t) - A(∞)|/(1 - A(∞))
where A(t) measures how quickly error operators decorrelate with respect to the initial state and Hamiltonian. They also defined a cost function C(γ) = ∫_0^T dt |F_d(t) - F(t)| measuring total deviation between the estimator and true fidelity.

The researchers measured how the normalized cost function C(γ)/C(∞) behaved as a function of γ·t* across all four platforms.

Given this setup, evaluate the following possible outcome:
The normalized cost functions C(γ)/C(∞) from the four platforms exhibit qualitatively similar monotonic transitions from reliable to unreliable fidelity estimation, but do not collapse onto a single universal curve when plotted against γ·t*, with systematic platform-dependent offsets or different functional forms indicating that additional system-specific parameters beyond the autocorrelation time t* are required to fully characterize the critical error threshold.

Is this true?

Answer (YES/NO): NO